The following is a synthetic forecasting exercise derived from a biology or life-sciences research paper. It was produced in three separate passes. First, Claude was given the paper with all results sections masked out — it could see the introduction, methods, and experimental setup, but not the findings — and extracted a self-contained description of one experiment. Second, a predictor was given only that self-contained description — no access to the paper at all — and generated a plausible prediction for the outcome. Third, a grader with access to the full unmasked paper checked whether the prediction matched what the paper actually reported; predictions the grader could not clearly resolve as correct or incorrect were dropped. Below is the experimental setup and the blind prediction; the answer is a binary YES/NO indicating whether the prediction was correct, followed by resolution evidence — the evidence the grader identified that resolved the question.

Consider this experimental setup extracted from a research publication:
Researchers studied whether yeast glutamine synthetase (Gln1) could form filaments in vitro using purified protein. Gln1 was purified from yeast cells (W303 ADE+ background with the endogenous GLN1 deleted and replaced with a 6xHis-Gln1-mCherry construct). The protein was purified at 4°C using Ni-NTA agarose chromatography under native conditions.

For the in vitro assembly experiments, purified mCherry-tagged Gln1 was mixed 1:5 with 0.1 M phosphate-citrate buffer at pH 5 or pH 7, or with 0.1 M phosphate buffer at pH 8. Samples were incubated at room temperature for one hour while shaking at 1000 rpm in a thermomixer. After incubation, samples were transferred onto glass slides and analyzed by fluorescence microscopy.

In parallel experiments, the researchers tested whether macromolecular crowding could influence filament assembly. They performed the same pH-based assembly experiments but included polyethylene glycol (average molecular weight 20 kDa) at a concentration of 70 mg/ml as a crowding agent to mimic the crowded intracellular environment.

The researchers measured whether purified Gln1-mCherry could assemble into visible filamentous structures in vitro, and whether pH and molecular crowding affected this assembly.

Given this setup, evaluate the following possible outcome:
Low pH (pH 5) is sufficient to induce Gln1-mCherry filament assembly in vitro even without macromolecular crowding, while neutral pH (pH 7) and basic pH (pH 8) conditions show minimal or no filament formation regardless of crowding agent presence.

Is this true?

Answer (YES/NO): NO